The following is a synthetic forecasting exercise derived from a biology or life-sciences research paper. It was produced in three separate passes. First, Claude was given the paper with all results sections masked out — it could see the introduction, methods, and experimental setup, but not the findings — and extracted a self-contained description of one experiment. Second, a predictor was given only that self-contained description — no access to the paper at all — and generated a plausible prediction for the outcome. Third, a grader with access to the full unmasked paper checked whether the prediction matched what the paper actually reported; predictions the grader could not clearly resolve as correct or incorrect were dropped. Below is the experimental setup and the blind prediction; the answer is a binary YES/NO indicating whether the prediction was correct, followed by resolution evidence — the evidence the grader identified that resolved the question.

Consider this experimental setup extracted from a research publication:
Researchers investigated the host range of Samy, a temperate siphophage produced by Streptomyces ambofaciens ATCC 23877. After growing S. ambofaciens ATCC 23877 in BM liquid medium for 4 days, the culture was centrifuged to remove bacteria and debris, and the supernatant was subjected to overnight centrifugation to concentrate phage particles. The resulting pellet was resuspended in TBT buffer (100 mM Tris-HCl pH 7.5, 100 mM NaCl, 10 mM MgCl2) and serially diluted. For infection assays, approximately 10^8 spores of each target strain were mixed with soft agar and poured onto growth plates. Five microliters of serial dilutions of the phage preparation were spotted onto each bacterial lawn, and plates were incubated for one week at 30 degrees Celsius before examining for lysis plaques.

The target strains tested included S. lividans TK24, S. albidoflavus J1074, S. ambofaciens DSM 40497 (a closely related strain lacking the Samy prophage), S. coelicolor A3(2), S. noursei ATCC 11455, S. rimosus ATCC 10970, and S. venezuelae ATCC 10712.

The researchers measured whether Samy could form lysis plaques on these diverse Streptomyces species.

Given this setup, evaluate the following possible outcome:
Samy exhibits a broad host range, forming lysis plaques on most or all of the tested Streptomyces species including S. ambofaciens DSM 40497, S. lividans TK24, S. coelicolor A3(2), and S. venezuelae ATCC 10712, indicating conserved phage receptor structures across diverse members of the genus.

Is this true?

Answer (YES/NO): NO